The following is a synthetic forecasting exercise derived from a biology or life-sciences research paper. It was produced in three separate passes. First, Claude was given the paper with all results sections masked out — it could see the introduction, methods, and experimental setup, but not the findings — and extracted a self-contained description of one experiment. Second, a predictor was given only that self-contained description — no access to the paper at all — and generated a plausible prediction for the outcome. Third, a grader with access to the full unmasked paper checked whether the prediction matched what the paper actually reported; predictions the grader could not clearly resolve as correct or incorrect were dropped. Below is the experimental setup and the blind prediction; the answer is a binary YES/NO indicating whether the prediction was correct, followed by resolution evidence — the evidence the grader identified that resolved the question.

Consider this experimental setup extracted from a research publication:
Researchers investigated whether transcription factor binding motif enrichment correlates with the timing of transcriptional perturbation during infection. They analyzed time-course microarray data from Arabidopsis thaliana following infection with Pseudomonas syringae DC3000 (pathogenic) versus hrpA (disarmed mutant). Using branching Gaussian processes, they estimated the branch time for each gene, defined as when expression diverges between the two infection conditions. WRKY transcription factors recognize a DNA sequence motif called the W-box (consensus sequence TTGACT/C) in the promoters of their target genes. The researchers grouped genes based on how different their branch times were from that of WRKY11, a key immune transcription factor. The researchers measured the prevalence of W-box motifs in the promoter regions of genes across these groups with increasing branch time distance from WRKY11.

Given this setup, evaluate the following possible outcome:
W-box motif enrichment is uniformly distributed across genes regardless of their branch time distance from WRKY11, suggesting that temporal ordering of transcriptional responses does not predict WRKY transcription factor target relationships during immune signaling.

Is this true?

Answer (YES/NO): NO